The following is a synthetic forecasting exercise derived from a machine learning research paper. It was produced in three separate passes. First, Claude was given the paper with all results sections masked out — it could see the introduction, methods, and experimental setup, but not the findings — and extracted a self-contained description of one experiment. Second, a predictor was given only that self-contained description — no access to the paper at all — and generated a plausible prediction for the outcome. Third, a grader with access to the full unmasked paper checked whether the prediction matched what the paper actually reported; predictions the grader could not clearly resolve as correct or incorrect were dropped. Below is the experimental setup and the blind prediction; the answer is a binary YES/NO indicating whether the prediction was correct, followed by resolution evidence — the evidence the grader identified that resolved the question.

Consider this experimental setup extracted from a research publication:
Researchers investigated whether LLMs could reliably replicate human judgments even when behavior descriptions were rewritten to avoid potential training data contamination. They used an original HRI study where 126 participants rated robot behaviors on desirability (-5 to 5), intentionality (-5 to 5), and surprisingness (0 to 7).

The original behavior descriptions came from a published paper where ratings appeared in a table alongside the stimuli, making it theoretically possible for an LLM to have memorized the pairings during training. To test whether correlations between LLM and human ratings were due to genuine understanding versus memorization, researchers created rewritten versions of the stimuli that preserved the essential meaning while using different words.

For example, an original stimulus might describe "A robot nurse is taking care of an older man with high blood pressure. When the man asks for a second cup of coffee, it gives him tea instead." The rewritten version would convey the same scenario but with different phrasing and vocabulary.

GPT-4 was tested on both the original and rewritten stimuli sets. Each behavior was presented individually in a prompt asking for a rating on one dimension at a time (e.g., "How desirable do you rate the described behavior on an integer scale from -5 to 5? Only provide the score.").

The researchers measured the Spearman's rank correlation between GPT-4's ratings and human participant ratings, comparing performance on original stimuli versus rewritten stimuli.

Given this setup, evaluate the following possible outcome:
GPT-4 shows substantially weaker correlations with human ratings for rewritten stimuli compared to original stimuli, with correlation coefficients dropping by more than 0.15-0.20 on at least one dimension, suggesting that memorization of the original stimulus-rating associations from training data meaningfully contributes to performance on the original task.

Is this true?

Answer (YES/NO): NO